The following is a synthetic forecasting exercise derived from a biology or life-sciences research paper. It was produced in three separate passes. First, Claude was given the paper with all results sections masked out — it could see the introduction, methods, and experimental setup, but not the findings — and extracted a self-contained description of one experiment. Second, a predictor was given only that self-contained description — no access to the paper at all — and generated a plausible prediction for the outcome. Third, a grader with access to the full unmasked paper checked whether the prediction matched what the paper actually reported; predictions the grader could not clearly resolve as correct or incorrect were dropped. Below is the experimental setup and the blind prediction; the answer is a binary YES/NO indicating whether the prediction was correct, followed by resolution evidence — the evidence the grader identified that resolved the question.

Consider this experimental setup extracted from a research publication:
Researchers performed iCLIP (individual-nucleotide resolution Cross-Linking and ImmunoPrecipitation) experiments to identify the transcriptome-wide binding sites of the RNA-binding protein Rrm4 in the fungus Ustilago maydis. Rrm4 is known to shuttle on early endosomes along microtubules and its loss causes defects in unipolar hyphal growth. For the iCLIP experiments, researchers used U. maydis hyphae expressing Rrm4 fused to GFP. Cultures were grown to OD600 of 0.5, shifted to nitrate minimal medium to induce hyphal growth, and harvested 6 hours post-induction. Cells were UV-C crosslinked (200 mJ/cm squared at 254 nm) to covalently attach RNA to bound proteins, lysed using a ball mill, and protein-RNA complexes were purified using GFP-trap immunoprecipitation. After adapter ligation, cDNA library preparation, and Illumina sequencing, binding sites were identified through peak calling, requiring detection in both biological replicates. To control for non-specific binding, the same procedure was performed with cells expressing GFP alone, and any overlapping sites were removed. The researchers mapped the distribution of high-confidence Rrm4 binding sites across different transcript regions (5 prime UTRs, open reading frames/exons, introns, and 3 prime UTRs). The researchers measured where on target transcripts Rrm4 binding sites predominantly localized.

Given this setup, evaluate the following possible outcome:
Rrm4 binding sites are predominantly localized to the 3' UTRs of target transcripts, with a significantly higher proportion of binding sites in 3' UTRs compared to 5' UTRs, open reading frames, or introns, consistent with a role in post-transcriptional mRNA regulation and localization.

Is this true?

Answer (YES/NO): YES